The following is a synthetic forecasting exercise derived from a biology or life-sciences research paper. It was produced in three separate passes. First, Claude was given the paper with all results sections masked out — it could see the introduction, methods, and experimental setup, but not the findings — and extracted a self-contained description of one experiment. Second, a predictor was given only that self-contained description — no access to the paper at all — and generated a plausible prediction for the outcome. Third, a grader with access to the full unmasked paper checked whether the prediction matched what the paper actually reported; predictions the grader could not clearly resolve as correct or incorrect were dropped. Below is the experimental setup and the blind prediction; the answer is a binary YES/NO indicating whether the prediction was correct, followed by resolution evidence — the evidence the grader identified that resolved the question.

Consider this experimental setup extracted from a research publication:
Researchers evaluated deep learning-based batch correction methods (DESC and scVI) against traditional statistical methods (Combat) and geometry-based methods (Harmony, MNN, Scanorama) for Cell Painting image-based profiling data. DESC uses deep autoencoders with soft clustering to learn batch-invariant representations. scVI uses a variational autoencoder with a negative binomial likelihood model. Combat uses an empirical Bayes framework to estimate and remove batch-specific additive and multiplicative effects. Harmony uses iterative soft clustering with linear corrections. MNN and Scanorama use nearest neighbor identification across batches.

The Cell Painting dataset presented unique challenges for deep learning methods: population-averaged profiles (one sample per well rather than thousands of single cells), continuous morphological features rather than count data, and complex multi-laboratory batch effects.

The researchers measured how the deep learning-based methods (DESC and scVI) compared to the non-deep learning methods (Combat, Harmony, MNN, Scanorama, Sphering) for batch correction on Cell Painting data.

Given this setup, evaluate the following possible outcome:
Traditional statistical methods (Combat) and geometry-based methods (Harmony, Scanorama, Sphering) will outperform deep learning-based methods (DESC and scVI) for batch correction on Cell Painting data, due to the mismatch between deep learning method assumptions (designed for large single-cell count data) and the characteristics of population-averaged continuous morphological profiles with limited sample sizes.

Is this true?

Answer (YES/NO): NO